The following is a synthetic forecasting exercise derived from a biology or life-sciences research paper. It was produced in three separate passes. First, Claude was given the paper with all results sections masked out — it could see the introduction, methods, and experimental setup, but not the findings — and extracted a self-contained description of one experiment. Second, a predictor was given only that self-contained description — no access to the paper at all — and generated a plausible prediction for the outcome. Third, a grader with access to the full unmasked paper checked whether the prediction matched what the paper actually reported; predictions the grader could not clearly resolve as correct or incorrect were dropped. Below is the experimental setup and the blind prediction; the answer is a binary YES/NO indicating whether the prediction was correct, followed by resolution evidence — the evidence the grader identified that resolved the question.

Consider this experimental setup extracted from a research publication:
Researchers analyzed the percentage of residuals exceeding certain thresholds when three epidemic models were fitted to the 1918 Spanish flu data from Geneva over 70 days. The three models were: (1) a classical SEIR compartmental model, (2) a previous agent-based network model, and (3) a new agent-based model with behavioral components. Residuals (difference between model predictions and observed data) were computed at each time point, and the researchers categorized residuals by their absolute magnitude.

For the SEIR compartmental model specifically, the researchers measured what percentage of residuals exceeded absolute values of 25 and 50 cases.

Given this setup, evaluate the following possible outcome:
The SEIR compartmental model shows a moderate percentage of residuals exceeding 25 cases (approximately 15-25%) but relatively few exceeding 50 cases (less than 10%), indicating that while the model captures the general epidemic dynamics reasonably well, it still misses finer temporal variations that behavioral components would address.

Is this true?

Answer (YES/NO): NO